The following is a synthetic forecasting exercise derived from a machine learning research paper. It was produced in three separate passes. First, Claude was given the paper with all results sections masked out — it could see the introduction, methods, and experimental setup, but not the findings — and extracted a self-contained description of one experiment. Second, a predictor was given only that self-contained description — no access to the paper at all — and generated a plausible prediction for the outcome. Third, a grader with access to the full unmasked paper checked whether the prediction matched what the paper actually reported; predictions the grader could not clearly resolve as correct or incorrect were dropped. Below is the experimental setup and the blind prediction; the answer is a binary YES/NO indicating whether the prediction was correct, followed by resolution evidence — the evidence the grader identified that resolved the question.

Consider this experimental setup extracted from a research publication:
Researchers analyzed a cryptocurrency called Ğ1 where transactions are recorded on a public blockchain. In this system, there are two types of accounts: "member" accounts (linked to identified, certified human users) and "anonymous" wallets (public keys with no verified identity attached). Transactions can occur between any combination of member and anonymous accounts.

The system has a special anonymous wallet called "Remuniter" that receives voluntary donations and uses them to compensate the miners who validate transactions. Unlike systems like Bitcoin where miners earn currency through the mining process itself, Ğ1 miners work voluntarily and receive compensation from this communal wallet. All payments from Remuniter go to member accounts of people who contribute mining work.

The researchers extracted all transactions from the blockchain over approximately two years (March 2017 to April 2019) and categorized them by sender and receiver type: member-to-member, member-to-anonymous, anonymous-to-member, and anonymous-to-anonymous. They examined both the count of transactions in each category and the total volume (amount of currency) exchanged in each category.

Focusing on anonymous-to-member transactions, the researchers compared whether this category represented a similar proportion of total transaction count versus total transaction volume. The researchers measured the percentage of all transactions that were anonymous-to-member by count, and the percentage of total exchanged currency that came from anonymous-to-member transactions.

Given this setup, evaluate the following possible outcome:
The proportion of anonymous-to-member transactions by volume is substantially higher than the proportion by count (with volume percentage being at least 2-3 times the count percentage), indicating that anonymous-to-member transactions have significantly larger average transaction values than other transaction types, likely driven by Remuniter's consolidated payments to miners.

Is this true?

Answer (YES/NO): NO